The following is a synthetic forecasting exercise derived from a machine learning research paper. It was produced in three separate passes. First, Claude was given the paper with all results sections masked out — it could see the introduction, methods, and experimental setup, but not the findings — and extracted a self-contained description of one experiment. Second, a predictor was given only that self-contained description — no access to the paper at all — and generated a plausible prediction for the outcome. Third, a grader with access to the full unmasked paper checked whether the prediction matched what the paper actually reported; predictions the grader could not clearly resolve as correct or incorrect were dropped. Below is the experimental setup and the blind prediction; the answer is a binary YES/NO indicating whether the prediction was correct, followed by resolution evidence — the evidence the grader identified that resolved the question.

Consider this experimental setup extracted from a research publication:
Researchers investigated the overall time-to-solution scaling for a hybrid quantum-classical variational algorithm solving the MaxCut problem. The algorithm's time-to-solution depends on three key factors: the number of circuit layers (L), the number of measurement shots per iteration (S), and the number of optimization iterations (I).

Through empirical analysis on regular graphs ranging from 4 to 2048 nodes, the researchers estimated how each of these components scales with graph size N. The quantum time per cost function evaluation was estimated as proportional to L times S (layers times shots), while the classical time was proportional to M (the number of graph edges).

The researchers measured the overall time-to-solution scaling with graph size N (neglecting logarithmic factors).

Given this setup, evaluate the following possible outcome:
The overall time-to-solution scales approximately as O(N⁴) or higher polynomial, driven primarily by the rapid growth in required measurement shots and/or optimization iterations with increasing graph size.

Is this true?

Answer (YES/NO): NO